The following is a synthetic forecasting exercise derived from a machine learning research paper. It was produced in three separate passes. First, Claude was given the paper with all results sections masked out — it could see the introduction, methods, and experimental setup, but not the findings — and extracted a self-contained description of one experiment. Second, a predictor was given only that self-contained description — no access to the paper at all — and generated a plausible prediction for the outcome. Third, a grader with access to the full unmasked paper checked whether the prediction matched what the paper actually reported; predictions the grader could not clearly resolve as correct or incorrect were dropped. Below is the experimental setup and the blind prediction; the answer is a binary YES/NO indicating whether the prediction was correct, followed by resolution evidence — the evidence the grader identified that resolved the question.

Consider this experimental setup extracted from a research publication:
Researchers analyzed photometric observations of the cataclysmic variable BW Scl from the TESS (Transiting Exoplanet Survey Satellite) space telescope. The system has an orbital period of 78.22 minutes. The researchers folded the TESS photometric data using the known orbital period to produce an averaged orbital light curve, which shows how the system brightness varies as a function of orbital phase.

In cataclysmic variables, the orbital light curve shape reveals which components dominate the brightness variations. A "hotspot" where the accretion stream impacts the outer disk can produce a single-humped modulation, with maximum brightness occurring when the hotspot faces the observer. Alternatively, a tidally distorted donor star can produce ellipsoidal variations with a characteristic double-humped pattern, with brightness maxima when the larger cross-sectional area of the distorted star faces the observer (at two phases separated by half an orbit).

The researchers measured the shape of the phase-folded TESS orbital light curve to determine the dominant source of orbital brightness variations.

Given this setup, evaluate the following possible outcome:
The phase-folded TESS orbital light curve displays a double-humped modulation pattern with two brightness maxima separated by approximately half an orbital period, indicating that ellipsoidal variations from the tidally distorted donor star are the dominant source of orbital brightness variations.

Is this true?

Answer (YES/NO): NO